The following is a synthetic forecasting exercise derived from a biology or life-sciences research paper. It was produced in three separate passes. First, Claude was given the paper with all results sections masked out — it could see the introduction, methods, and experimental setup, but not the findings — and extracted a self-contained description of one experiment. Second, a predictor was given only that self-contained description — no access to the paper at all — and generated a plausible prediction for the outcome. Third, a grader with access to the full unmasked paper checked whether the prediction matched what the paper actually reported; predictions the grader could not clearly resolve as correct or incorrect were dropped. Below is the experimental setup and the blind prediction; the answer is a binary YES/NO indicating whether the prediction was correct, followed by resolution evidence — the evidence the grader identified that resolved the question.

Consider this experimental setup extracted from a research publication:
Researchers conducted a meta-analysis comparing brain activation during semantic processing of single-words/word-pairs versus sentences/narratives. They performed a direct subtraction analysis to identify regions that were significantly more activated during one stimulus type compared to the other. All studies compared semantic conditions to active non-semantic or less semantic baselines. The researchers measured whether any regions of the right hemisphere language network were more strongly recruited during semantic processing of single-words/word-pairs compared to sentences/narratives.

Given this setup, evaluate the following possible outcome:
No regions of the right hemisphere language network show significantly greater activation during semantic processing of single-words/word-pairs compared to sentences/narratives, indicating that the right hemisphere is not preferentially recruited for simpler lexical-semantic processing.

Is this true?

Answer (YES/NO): YES